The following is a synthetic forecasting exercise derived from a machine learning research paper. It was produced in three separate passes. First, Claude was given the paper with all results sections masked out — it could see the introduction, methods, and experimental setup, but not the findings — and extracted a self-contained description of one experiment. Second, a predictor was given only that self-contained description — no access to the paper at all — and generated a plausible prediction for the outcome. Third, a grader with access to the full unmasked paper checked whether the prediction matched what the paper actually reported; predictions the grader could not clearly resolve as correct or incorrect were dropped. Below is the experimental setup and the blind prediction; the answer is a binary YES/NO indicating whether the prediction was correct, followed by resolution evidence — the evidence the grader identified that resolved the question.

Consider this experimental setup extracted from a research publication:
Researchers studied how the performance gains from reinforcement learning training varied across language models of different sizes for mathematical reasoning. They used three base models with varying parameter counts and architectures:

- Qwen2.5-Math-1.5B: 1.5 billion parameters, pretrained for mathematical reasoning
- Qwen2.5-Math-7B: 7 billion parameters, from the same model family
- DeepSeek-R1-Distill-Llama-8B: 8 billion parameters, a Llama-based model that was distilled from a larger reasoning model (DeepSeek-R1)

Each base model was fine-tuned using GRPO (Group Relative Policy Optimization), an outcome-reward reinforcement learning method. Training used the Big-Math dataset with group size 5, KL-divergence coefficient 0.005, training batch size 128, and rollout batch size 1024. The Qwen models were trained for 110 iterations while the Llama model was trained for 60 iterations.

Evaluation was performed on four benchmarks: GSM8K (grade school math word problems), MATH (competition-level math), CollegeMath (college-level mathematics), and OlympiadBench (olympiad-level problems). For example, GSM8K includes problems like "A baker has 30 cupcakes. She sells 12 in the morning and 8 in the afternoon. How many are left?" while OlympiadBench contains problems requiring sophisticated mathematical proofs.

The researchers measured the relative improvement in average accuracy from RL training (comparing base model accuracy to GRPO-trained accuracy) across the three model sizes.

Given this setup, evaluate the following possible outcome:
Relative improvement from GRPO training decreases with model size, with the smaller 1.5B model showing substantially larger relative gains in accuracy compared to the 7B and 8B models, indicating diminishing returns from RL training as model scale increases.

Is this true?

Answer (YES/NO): YES